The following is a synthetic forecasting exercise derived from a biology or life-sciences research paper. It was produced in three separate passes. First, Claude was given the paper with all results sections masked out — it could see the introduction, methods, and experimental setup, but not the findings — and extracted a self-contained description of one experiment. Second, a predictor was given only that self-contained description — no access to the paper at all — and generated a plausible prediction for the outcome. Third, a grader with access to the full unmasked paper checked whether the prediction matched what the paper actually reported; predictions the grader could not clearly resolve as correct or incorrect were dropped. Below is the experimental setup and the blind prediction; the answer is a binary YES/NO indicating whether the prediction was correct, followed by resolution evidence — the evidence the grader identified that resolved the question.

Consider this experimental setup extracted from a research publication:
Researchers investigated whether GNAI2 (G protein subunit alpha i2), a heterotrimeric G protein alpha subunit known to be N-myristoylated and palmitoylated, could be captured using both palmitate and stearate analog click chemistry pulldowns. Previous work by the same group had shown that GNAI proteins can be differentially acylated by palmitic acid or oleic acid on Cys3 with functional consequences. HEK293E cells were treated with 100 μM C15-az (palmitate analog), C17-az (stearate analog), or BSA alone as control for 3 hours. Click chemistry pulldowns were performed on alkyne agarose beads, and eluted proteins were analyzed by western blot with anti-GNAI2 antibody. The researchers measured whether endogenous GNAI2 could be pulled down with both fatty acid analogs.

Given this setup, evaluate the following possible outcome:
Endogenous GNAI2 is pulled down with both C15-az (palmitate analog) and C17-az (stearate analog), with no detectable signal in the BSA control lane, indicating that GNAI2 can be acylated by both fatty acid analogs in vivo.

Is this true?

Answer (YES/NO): YES